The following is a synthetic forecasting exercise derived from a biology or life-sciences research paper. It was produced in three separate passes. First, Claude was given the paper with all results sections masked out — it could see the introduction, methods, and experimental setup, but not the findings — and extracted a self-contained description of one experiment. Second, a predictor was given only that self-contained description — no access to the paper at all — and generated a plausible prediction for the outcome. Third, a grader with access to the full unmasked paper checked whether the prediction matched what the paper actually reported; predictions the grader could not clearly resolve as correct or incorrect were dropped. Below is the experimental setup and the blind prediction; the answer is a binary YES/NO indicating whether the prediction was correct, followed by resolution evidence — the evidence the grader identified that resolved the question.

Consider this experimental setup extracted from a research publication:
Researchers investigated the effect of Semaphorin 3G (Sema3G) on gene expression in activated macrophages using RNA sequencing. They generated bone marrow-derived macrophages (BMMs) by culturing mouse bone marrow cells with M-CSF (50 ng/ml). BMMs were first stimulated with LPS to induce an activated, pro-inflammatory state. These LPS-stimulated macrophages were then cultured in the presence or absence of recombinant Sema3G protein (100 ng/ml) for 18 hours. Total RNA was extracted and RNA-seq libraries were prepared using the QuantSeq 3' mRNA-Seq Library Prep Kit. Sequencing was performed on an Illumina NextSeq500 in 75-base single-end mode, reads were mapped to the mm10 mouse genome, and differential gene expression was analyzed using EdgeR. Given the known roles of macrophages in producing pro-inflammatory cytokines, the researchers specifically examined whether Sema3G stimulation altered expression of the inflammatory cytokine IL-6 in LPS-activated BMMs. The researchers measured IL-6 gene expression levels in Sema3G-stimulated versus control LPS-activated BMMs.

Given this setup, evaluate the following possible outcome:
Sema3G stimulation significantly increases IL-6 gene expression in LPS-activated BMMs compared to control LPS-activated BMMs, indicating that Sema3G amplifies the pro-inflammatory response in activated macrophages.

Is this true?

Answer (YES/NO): NO